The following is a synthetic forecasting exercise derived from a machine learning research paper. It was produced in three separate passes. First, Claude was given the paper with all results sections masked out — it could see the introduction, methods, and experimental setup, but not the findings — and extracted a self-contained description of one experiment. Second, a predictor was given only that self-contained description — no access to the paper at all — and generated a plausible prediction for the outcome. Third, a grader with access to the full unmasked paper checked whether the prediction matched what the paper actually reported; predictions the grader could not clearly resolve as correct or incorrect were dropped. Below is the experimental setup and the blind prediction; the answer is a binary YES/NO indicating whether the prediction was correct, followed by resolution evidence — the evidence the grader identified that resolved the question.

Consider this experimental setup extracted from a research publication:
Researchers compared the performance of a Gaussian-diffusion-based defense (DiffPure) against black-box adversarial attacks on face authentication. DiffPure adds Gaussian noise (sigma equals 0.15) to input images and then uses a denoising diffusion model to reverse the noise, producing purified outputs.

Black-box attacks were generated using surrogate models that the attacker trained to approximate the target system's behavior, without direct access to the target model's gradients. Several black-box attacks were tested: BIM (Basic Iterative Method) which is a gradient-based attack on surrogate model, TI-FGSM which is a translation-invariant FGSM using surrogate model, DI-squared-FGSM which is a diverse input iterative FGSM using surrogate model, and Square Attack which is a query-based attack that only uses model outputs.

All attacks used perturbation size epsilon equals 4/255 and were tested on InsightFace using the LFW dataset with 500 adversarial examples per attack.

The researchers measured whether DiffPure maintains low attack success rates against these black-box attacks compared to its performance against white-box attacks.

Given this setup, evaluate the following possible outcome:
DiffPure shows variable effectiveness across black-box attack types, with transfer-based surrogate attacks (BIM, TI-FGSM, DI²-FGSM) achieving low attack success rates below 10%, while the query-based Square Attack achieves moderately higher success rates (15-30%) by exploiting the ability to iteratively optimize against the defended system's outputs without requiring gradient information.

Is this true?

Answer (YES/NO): NO